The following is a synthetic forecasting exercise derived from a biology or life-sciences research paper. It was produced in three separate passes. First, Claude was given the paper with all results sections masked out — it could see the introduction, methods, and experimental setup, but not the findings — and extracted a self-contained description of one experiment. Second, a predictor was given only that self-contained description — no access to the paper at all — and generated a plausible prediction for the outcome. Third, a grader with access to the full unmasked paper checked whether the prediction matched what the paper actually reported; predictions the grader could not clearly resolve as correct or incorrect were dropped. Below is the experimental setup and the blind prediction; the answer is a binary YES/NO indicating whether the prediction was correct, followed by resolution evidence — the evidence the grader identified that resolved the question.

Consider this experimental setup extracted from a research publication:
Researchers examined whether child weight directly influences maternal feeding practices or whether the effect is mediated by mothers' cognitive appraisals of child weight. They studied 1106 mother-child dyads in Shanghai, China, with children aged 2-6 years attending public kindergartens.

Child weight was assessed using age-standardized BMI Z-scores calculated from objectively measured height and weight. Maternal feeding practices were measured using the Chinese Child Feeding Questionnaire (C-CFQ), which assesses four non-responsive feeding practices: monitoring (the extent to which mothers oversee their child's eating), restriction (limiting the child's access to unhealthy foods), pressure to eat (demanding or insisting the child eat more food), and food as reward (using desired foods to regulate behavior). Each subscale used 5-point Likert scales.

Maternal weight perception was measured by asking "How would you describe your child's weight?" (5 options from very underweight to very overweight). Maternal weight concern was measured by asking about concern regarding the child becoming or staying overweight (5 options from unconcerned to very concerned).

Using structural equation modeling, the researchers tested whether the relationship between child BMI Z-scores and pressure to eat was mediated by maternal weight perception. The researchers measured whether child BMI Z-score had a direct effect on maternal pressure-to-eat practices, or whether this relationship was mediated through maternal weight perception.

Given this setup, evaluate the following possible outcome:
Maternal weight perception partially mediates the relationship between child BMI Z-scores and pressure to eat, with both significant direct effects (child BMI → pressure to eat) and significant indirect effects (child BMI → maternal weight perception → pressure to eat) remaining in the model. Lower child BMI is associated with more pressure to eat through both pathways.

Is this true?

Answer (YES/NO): NO